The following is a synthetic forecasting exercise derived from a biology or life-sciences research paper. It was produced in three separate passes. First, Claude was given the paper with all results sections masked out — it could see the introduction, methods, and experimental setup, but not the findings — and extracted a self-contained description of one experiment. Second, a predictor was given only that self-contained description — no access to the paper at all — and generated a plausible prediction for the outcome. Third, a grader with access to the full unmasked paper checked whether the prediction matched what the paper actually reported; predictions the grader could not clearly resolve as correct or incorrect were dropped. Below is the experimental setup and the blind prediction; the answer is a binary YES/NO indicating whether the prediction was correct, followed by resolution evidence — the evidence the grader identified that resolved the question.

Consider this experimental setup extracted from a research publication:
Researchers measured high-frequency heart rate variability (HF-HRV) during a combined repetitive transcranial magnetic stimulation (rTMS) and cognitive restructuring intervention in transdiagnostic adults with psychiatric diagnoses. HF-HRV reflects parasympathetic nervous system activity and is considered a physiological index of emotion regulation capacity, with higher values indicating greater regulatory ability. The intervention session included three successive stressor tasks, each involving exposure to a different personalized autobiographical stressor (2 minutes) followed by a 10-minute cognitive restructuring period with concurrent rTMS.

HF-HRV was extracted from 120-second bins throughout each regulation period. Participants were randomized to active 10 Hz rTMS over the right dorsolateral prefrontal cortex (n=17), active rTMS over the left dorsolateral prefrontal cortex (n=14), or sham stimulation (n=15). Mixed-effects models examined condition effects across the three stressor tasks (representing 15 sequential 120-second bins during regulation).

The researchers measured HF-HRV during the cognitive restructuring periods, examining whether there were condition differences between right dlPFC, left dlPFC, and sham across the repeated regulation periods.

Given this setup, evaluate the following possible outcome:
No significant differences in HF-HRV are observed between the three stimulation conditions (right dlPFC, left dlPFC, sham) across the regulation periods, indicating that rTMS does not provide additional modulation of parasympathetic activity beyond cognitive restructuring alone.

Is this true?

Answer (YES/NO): NO